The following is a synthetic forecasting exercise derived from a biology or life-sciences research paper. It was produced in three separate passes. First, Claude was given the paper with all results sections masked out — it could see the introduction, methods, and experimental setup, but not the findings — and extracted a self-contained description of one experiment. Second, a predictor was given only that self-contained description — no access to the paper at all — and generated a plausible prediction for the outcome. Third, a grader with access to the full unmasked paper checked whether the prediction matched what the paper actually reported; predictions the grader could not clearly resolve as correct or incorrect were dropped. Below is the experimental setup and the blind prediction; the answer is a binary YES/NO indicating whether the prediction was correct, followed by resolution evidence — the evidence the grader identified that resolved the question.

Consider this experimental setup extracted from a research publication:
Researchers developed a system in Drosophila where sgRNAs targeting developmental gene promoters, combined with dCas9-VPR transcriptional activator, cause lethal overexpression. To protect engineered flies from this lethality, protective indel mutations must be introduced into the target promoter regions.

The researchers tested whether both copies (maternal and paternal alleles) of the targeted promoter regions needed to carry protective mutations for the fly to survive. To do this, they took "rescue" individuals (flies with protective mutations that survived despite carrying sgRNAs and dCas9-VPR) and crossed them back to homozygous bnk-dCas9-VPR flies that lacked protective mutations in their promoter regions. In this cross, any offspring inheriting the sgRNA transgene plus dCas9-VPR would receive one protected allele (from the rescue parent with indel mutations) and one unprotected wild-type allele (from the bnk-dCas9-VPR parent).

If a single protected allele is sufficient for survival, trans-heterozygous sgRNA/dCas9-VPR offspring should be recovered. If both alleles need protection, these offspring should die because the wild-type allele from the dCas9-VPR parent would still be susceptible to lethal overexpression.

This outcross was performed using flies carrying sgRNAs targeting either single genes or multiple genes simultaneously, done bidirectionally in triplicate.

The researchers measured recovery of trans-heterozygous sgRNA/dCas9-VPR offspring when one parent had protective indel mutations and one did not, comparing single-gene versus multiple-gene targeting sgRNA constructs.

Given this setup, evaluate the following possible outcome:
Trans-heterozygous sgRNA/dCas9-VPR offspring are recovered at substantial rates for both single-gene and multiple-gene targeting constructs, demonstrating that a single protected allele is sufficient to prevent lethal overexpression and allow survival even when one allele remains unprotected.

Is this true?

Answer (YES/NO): NO